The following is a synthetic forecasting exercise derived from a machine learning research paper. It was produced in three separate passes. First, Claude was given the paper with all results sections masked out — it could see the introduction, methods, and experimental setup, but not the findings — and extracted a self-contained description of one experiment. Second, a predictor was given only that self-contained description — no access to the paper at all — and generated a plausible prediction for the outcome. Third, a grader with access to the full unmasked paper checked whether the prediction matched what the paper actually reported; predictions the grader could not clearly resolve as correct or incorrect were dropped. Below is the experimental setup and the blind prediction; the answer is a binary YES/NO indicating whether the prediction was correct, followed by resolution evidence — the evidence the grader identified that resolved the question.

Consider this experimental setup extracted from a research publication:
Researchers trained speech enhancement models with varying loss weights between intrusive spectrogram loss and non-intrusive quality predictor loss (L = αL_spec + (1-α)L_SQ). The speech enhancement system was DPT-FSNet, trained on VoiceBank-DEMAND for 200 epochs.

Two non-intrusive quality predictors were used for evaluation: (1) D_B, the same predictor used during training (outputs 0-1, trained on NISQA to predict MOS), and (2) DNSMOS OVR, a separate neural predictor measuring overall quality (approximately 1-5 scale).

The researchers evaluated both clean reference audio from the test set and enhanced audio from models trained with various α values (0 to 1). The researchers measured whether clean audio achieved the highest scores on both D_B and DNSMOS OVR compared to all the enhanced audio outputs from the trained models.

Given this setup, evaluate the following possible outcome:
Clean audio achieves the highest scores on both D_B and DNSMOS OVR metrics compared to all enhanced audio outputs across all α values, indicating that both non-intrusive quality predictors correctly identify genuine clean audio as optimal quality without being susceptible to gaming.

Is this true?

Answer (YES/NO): NO